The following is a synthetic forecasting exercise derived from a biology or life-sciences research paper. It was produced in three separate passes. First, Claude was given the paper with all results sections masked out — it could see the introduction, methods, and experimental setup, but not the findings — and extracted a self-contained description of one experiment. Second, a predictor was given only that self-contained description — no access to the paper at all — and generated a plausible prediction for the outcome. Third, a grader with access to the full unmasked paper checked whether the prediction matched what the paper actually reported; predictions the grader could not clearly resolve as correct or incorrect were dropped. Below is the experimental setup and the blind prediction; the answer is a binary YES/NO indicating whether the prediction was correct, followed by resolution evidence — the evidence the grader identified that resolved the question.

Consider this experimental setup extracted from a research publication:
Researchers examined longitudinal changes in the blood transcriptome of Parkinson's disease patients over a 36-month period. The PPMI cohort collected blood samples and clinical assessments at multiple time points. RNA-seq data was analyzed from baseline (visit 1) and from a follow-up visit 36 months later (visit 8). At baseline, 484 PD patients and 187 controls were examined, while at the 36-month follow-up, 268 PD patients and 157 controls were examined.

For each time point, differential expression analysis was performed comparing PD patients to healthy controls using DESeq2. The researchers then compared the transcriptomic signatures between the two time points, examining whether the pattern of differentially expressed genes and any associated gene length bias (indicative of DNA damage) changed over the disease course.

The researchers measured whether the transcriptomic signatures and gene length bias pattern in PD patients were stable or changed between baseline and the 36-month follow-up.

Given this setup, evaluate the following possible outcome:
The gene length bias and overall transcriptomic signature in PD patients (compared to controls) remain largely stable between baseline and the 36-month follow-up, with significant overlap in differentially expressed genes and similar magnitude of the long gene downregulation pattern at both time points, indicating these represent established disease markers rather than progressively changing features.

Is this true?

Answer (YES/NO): NO